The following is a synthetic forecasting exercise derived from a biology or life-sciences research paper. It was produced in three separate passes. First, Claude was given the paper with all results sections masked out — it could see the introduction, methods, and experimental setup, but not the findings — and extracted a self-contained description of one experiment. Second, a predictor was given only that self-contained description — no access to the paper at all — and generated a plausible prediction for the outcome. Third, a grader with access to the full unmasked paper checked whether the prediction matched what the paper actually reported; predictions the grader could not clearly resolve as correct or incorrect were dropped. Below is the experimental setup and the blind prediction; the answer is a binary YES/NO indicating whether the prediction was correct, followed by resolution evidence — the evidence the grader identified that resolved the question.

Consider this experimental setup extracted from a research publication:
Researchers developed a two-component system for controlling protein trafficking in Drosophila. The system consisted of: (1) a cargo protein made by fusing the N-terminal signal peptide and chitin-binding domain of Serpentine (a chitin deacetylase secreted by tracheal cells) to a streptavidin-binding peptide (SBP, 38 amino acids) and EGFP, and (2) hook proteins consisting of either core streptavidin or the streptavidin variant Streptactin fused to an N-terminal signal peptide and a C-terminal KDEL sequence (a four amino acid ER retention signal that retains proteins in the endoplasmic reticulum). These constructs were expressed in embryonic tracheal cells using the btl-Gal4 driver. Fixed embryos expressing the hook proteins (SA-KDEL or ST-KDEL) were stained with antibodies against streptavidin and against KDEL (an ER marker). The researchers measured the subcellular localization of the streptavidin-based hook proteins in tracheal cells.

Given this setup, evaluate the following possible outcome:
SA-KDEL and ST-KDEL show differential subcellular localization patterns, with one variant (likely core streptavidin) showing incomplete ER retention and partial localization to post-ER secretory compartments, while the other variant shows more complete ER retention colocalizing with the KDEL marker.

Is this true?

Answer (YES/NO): NO